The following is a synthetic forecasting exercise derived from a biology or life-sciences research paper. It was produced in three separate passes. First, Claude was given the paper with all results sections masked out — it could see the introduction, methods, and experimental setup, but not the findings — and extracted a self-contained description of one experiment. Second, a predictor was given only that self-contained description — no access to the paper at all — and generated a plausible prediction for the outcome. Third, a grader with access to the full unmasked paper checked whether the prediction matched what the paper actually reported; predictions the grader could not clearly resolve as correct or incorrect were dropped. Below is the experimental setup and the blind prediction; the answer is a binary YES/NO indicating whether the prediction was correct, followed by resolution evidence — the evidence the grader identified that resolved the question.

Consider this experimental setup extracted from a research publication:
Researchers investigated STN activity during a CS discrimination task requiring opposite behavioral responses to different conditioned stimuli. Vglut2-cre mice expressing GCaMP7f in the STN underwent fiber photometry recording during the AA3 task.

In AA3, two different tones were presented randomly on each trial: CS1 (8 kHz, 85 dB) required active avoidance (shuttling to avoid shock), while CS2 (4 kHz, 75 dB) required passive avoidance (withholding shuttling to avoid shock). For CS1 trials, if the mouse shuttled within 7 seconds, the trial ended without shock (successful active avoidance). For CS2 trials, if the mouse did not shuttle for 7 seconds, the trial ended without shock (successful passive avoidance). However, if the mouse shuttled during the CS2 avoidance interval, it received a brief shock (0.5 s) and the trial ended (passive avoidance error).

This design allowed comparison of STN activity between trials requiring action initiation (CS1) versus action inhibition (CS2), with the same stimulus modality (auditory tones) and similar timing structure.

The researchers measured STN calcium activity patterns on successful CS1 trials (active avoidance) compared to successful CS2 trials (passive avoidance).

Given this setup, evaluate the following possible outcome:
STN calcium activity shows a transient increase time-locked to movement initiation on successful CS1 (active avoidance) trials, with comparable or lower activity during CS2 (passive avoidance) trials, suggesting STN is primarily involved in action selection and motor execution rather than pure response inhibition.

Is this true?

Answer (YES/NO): NO